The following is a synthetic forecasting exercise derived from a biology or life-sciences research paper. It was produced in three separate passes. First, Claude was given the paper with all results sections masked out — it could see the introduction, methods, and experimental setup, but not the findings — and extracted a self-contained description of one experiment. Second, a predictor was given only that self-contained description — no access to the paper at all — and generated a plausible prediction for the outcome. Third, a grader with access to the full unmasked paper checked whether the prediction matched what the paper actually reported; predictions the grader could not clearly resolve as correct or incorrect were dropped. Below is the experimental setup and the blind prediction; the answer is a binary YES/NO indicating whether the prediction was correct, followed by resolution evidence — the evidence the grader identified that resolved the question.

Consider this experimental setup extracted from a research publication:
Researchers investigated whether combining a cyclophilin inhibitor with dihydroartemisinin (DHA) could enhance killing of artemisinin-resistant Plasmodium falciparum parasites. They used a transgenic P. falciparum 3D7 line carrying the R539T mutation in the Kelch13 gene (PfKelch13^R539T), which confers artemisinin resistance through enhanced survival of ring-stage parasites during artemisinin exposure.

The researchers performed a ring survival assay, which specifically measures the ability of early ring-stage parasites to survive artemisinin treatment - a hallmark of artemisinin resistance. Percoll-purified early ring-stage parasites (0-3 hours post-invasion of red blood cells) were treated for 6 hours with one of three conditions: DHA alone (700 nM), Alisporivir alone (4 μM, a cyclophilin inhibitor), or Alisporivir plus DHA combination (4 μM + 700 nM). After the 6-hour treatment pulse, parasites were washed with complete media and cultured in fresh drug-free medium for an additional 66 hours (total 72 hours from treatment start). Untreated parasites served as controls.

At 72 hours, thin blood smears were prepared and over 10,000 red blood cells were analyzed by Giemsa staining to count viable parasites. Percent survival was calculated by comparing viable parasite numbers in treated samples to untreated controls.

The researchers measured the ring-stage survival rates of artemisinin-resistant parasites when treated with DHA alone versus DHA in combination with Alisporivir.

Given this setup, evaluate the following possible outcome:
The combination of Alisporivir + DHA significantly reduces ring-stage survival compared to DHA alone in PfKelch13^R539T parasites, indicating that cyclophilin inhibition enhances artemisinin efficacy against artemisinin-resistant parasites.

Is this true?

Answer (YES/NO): YES